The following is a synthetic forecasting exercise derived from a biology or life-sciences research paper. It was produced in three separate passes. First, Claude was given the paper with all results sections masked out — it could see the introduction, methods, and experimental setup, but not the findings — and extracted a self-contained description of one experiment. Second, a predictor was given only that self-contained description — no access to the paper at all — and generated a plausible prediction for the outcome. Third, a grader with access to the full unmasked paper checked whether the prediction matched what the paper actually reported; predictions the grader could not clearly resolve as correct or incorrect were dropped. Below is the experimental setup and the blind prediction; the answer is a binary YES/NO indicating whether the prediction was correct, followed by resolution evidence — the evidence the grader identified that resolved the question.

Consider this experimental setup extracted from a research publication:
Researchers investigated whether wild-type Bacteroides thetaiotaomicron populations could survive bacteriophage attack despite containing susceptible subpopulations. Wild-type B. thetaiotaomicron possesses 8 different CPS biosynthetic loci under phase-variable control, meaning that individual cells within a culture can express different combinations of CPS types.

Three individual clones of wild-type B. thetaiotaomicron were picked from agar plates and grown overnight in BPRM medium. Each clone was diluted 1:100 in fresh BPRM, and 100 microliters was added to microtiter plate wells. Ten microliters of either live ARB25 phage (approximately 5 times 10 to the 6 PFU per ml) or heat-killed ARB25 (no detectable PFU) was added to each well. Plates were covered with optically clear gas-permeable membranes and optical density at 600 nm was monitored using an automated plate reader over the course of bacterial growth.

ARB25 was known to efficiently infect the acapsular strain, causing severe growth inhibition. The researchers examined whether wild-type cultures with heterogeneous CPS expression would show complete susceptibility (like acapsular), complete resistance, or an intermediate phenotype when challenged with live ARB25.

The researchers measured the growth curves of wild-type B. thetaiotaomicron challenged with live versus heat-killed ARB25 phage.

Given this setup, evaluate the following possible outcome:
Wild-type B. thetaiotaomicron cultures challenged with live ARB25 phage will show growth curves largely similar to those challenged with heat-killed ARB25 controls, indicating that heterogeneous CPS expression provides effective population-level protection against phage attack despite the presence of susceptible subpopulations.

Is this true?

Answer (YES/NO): NO